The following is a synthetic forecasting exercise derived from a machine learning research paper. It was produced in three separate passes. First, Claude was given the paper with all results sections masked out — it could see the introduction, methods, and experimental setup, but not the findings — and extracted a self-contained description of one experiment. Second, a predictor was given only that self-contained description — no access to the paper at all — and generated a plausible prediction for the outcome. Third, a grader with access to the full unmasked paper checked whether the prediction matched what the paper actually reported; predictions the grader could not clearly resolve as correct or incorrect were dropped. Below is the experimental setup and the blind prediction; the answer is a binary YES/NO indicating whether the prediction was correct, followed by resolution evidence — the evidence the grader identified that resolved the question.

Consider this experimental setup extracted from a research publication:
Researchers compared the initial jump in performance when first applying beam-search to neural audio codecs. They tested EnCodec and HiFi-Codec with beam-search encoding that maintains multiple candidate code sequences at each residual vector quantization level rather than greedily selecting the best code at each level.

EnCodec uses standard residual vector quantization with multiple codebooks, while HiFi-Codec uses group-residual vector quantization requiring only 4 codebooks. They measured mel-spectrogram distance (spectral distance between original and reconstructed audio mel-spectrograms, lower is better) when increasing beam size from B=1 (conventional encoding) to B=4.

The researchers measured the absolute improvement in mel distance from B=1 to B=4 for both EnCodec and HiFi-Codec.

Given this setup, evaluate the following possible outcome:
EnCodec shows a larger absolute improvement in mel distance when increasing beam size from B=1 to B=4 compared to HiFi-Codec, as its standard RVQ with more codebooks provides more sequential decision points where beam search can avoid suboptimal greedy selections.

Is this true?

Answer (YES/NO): YES